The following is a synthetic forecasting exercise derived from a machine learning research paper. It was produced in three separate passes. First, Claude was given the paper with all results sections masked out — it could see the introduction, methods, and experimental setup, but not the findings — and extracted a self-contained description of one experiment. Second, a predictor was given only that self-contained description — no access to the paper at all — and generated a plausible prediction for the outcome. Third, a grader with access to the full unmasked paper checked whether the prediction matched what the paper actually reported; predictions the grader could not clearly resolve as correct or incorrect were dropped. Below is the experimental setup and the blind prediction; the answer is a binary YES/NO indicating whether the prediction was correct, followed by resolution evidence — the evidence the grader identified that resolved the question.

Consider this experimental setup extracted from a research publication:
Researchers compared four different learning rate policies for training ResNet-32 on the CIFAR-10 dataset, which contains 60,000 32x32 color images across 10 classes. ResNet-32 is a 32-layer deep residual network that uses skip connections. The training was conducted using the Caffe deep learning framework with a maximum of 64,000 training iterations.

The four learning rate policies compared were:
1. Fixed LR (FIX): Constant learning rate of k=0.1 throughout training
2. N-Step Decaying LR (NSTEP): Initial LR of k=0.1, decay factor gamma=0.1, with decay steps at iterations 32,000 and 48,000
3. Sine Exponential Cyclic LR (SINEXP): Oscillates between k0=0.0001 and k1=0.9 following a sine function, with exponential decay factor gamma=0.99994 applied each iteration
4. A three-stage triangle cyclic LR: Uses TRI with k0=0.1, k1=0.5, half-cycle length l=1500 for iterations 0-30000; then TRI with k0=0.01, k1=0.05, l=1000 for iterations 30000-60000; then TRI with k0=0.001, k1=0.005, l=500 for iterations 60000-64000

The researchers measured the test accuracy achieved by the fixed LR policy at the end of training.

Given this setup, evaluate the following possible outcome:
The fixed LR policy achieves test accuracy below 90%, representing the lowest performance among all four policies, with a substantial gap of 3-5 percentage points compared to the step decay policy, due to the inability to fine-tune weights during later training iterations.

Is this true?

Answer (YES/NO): NO